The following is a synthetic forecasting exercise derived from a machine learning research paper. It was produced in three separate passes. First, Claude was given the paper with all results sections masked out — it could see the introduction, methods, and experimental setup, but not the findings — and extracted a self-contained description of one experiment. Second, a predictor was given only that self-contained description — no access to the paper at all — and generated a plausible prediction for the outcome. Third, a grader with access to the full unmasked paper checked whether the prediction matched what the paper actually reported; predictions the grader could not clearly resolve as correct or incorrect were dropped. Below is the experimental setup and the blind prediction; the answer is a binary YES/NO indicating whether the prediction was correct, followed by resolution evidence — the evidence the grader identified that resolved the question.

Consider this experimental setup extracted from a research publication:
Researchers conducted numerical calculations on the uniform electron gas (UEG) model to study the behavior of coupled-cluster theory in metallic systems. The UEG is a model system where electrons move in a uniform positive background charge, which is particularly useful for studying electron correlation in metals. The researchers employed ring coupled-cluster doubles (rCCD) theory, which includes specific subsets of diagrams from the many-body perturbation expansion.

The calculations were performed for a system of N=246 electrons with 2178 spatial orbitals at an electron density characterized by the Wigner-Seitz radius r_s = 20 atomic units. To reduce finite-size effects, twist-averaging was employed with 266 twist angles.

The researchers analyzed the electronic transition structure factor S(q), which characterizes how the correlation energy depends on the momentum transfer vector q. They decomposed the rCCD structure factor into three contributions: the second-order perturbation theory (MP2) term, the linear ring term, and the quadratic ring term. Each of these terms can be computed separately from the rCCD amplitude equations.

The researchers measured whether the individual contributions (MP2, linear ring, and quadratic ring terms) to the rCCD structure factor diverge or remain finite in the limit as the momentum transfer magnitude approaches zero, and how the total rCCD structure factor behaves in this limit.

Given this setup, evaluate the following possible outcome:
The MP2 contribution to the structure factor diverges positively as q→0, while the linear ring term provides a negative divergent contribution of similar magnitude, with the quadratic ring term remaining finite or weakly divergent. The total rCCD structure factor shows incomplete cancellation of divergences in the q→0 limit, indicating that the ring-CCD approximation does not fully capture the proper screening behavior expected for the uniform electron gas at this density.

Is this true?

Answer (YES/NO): NO